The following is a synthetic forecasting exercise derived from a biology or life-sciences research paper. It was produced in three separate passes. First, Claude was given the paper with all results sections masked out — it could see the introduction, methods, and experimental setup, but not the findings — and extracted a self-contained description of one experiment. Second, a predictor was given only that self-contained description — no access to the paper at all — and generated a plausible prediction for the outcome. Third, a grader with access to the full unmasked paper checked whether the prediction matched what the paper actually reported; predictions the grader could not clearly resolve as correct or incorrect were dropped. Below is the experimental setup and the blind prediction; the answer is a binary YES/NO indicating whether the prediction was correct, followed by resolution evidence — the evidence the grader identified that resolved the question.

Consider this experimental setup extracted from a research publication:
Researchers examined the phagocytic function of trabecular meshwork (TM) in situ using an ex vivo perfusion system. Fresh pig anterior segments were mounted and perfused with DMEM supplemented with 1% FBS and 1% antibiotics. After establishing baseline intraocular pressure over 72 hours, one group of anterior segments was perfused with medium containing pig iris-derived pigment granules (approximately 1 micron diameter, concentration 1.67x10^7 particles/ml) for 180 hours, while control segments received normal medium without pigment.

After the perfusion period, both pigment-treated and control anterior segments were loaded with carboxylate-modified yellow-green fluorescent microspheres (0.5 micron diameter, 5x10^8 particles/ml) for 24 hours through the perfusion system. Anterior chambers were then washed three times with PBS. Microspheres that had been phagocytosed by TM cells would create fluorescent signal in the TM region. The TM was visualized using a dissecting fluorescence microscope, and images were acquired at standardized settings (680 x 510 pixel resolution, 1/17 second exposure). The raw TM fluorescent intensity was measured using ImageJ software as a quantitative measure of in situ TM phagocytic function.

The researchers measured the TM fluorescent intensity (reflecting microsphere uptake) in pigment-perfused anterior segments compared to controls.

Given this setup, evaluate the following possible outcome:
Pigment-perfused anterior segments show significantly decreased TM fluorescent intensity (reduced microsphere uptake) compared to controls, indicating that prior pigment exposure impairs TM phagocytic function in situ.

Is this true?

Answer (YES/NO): YES